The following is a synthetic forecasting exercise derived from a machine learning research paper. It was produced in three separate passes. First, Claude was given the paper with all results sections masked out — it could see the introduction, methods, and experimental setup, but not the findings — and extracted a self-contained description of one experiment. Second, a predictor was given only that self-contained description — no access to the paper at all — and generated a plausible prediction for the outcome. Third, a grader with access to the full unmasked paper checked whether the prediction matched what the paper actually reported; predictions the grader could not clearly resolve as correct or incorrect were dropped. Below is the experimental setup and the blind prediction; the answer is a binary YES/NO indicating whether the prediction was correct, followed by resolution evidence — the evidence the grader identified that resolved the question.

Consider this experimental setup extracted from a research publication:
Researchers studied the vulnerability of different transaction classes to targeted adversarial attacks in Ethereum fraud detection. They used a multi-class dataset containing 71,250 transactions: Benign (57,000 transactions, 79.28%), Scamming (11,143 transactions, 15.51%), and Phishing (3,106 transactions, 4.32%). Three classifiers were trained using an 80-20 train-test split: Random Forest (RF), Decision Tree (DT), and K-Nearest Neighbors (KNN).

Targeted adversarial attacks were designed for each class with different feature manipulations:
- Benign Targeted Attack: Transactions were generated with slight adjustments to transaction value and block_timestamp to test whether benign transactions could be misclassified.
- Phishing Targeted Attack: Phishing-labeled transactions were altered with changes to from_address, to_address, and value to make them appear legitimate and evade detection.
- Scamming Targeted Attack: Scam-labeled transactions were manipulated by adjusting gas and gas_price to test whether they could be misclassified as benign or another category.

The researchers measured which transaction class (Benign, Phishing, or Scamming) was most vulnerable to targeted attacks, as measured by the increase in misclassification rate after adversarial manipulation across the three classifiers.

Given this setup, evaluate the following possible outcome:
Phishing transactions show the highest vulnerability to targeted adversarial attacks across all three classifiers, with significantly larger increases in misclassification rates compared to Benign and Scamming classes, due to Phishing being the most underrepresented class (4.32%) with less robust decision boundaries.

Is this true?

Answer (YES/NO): NO